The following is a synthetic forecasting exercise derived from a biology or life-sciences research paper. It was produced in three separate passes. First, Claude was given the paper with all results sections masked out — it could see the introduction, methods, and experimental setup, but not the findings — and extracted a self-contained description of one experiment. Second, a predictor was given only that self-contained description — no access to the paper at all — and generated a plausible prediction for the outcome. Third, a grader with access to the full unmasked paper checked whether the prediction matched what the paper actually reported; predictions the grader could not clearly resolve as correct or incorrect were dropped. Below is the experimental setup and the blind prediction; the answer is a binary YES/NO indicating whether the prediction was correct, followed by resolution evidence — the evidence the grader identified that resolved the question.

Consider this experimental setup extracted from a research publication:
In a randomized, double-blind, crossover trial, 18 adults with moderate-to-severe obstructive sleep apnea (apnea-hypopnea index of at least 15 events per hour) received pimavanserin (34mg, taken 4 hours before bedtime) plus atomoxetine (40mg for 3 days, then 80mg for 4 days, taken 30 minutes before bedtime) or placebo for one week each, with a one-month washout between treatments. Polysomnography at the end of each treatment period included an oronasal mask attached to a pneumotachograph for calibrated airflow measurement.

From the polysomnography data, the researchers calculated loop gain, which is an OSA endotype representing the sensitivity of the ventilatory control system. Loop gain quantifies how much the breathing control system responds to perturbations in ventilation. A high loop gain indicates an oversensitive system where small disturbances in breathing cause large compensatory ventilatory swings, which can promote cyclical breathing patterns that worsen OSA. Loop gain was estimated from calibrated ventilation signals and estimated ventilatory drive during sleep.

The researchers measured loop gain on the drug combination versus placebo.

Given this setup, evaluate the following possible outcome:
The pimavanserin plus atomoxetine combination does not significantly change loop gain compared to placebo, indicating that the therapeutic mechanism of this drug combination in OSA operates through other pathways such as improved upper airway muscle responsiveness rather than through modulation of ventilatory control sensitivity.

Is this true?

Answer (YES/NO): NO